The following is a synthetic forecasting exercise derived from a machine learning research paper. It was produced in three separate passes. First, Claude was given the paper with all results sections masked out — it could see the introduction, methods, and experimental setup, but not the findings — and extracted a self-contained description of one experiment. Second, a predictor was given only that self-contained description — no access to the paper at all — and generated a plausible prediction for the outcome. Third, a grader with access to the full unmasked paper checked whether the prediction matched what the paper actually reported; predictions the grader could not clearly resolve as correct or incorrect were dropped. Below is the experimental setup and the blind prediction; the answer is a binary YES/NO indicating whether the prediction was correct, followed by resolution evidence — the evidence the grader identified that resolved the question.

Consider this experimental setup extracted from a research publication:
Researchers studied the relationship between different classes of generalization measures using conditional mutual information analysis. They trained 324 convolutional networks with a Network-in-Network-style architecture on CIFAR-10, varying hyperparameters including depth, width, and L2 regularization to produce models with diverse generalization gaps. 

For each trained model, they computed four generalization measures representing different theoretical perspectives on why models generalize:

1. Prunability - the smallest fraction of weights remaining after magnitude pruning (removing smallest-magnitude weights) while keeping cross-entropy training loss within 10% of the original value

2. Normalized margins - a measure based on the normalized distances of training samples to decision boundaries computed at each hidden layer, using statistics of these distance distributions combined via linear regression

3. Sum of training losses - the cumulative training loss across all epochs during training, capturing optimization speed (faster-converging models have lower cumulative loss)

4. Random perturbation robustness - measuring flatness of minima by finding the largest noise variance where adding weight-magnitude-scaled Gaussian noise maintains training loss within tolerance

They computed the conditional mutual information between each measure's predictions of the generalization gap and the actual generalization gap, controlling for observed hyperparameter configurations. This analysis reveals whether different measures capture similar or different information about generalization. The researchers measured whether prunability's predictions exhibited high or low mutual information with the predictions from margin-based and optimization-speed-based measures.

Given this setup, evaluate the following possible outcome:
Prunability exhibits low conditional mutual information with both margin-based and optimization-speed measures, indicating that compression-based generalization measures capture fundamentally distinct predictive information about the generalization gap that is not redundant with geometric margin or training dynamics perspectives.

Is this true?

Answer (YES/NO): YES